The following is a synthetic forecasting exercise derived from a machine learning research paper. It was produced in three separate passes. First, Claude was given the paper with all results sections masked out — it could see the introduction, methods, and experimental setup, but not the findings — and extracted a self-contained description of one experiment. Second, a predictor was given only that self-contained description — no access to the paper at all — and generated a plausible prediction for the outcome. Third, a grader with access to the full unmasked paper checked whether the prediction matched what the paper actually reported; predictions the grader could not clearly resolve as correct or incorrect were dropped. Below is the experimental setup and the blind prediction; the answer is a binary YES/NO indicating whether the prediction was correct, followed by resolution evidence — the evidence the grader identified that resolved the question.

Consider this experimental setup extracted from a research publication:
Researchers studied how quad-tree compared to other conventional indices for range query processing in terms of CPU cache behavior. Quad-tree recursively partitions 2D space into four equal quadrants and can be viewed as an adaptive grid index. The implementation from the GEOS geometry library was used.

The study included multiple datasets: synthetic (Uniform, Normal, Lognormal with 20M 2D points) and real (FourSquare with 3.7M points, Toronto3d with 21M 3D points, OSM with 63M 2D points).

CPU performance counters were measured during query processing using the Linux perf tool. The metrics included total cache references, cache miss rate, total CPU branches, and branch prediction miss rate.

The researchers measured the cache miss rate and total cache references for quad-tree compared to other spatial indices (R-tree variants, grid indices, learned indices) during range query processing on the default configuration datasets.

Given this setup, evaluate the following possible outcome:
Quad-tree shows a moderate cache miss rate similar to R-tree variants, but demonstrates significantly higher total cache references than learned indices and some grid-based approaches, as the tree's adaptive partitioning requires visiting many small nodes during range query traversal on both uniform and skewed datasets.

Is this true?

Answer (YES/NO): NO